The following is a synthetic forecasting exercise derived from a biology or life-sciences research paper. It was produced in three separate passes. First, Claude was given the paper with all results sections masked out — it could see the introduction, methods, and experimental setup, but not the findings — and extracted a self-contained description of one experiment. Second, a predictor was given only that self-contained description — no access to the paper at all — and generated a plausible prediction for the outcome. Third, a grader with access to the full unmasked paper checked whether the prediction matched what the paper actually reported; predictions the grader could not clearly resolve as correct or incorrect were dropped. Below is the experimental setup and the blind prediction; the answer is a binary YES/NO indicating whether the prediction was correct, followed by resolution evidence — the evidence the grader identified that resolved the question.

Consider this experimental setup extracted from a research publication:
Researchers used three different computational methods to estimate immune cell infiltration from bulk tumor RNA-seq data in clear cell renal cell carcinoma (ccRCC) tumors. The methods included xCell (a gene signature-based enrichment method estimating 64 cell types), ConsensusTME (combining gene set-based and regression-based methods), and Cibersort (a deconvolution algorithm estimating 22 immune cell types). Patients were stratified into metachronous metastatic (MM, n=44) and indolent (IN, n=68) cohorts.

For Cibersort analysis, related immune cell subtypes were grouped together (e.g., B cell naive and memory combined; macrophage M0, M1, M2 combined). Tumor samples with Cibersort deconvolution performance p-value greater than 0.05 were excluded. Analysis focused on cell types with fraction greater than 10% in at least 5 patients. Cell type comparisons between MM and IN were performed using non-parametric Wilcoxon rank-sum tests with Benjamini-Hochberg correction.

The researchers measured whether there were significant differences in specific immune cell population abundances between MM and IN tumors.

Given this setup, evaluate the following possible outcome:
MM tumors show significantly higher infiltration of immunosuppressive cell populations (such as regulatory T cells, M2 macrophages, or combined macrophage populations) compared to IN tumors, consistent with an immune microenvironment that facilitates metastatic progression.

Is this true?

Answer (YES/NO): NO